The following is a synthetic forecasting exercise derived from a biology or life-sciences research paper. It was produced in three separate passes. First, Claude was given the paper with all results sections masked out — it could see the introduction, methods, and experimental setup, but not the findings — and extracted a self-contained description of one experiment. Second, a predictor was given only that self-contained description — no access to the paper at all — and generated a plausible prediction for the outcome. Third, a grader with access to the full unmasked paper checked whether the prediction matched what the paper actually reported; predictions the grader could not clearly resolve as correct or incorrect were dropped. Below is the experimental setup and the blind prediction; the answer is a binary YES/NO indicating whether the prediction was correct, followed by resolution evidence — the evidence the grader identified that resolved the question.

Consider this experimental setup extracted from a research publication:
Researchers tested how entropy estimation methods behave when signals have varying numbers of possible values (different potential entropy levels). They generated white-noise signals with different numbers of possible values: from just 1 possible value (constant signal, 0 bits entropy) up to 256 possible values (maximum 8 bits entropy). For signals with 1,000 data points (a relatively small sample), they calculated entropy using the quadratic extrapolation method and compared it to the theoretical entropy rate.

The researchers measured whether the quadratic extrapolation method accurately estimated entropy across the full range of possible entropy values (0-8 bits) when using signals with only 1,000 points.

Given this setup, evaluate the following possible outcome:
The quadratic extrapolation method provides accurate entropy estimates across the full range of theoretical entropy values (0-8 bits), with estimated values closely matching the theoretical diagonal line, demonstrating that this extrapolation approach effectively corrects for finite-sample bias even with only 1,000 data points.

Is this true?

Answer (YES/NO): NO